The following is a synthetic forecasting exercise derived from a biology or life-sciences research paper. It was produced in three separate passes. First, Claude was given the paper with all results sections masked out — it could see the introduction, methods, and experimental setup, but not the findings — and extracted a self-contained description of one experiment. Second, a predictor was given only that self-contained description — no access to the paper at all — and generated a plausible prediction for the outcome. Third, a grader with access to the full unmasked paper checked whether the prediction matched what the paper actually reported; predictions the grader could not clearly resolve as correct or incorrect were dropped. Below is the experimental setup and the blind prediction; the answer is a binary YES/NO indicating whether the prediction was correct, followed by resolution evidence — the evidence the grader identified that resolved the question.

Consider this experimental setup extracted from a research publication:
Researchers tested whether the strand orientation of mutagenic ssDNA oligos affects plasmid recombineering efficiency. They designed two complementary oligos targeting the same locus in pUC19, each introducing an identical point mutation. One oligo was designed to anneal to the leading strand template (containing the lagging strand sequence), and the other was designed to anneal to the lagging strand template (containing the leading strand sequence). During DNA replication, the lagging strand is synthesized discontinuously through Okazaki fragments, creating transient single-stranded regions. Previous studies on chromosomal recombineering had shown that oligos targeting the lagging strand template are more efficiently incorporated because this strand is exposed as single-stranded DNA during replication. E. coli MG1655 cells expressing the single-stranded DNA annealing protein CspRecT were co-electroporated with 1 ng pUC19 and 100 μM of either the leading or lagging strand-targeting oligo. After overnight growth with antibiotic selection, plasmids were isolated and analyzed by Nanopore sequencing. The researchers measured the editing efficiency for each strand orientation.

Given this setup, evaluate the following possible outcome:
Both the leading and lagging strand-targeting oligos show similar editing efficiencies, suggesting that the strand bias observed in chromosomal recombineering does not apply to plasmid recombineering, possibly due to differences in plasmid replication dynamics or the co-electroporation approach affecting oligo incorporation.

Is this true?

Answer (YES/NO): NO